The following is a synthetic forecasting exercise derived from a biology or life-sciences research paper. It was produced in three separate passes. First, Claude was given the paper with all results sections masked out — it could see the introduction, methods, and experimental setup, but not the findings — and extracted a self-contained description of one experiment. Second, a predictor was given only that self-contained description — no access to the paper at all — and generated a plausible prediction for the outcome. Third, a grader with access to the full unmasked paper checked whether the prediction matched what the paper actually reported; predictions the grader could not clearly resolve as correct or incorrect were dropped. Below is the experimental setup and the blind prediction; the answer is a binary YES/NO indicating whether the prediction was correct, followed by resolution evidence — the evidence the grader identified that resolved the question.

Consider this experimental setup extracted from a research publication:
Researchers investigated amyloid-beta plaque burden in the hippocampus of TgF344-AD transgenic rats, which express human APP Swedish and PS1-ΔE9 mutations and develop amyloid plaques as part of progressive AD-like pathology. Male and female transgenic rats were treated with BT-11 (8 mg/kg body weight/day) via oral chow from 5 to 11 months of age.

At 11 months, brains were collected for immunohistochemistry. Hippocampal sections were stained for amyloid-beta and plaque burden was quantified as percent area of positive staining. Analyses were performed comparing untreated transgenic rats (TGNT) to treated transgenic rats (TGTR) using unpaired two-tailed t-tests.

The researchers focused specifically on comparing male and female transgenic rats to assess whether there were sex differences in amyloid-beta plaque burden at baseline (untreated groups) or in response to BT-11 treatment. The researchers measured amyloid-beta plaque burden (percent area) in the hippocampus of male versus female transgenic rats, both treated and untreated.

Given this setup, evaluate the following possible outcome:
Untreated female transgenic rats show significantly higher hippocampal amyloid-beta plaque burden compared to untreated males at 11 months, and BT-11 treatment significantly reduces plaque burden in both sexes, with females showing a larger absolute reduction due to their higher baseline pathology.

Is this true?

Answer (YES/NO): NO